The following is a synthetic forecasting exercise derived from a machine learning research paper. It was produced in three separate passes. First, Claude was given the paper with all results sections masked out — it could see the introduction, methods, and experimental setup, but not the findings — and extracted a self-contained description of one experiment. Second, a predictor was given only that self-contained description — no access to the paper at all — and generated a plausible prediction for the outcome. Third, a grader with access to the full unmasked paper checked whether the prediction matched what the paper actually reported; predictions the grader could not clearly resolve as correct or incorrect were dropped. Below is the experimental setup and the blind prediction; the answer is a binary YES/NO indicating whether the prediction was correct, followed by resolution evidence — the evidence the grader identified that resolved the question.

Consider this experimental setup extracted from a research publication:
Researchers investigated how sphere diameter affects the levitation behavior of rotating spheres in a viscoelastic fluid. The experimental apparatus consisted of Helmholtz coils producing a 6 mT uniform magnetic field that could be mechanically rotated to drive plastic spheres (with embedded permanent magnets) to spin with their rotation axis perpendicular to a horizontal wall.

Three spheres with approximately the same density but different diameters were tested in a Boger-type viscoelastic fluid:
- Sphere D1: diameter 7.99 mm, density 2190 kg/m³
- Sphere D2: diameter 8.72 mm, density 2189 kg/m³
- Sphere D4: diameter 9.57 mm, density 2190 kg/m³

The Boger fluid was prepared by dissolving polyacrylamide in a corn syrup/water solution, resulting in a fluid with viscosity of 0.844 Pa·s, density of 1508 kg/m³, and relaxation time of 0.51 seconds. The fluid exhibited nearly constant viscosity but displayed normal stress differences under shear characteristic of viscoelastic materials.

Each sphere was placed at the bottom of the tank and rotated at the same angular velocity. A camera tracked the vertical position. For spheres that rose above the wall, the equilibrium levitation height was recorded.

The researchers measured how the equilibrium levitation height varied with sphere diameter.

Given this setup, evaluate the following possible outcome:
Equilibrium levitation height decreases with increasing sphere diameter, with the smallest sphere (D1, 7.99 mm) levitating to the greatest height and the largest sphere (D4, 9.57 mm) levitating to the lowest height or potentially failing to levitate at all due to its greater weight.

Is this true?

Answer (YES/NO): NO